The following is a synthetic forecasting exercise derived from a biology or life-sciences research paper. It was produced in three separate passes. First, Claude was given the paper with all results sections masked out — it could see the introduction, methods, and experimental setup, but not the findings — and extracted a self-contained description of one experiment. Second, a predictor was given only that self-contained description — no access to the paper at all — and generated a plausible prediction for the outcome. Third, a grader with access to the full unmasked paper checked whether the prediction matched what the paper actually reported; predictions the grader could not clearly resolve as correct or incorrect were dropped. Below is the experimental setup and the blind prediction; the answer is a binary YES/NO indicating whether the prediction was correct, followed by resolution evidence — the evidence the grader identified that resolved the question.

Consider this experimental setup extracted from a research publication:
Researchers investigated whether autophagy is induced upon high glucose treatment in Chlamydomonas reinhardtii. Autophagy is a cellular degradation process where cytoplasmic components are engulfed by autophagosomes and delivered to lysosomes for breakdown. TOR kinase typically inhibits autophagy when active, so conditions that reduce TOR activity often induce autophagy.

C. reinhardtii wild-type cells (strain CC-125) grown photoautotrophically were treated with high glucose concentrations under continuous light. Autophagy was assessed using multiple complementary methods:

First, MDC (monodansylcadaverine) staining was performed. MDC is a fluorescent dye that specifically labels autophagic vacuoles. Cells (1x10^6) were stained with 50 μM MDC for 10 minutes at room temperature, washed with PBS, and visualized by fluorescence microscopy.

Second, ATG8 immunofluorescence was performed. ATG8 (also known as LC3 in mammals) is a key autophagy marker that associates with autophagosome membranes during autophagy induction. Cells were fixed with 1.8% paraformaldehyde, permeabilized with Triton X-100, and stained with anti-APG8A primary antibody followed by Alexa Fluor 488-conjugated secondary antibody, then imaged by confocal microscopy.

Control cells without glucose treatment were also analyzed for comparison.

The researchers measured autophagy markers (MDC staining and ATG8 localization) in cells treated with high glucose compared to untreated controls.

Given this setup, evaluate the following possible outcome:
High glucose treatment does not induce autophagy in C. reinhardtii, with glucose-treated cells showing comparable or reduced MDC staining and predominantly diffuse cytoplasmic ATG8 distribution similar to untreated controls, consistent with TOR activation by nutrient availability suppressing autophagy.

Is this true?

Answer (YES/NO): NO